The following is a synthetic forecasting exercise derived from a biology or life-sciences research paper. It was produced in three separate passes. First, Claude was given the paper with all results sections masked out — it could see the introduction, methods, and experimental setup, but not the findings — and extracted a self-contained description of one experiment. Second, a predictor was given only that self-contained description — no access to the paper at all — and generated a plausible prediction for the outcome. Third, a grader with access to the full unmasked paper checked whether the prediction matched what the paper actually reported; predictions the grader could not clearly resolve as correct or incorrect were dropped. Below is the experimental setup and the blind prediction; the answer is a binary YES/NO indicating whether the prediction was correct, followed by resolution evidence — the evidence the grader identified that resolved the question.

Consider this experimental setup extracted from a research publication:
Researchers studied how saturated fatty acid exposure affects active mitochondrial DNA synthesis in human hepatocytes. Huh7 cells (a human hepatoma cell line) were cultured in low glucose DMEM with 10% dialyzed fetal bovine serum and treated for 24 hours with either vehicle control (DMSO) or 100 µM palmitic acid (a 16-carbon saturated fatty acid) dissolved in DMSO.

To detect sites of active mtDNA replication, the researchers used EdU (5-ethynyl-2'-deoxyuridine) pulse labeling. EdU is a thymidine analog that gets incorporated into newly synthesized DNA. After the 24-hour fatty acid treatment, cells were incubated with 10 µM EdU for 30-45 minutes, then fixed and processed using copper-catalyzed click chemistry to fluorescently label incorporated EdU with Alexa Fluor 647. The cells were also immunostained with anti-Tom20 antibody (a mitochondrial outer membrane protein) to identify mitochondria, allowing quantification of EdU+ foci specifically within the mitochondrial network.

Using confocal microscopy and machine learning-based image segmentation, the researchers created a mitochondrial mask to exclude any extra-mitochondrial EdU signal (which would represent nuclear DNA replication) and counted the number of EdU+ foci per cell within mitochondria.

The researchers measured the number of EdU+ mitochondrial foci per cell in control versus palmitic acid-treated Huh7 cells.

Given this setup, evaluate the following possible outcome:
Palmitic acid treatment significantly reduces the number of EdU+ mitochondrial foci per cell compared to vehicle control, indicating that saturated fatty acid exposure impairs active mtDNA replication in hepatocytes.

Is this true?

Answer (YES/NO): YES